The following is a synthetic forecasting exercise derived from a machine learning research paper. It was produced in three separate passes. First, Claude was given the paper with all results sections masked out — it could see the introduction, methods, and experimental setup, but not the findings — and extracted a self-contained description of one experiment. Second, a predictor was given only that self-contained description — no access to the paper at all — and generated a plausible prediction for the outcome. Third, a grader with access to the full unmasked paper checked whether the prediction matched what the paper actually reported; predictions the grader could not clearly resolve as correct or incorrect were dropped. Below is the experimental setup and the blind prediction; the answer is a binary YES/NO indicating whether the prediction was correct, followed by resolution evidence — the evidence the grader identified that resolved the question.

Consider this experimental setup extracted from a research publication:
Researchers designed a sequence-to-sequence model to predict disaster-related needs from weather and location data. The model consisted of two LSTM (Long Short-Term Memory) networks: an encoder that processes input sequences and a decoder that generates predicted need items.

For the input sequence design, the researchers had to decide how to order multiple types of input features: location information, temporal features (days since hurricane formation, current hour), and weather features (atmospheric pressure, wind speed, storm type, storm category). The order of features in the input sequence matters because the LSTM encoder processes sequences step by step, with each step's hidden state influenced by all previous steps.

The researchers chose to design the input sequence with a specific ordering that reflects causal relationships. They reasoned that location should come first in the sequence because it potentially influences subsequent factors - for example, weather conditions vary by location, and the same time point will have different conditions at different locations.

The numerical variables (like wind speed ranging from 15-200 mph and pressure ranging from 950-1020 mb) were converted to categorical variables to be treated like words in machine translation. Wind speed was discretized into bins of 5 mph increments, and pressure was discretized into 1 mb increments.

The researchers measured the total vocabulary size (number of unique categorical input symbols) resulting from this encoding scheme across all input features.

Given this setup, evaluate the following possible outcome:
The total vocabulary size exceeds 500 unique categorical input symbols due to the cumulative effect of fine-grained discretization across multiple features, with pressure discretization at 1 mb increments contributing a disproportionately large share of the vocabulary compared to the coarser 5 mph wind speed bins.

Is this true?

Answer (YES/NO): YES